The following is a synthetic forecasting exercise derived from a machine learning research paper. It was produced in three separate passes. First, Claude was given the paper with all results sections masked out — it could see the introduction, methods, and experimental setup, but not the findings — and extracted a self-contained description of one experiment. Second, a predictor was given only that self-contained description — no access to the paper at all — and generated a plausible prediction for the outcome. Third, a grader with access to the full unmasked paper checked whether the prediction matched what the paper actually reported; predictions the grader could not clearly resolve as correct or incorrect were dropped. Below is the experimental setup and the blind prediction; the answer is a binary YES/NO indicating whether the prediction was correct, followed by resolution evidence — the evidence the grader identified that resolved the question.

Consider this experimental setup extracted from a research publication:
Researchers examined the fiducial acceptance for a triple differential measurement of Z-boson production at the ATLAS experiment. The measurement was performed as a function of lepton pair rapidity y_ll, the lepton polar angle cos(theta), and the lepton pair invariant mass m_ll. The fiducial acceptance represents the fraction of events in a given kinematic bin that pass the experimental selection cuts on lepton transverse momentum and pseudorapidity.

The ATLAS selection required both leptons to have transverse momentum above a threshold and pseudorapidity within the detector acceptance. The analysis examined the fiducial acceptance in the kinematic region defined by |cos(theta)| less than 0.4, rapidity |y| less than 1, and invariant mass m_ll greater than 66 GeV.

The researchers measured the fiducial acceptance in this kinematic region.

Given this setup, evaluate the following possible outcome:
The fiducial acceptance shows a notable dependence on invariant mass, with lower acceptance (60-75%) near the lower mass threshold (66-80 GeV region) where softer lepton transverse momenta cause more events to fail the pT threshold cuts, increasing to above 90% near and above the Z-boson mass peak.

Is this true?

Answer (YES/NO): NO